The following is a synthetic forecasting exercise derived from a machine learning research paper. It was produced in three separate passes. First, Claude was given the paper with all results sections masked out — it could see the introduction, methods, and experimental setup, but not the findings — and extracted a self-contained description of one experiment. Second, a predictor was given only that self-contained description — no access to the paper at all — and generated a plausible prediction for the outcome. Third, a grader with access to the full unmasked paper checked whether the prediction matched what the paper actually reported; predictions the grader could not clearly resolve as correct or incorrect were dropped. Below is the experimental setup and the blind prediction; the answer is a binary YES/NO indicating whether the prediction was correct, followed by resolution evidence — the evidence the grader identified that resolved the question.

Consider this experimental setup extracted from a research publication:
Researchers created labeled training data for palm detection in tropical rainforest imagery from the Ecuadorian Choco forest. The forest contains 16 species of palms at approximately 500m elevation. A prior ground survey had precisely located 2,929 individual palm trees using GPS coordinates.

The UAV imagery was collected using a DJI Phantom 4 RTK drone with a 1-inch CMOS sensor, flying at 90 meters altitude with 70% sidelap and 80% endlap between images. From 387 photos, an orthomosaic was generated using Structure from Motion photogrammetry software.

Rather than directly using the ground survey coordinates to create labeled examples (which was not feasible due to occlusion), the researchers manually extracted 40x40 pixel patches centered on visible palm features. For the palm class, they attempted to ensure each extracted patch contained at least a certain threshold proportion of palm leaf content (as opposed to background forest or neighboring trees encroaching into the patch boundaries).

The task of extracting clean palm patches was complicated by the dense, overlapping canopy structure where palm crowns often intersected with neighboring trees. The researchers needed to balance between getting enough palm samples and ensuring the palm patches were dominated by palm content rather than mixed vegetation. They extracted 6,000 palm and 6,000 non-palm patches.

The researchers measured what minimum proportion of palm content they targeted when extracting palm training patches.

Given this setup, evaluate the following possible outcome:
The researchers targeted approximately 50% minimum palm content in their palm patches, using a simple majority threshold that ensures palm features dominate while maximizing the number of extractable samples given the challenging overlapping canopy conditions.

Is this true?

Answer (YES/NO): NO